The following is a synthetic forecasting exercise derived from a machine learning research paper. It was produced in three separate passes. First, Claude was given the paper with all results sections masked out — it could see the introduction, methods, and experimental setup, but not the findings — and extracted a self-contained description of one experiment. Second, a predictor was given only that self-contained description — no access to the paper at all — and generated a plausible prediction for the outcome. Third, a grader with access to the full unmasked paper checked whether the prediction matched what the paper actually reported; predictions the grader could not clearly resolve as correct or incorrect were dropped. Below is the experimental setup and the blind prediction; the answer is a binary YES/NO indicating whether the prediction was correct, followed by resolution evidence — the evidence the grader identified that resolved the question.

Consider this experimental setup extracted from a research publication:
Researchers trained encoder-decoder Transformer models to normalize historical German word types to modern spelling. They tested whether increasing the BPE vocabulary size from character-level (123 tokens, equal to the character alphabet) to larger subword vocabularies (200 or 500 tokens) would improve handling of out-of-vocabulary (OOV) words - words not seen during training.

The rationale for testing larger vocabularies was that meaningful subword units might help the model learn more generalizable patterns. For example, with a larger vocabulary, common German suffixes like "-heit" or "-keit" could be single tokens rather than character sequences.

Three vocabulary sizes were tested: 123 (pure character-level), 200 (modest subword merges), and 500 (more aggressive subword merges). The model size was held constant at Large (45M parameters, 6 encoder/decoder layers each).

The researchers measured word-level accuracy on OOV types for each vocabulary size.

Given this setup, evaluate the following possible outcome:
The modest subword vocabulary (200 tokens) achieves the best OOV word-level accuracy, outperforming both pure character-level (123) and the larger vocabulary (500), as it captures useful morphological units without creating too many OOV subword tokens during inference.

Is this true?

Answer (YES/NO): YES